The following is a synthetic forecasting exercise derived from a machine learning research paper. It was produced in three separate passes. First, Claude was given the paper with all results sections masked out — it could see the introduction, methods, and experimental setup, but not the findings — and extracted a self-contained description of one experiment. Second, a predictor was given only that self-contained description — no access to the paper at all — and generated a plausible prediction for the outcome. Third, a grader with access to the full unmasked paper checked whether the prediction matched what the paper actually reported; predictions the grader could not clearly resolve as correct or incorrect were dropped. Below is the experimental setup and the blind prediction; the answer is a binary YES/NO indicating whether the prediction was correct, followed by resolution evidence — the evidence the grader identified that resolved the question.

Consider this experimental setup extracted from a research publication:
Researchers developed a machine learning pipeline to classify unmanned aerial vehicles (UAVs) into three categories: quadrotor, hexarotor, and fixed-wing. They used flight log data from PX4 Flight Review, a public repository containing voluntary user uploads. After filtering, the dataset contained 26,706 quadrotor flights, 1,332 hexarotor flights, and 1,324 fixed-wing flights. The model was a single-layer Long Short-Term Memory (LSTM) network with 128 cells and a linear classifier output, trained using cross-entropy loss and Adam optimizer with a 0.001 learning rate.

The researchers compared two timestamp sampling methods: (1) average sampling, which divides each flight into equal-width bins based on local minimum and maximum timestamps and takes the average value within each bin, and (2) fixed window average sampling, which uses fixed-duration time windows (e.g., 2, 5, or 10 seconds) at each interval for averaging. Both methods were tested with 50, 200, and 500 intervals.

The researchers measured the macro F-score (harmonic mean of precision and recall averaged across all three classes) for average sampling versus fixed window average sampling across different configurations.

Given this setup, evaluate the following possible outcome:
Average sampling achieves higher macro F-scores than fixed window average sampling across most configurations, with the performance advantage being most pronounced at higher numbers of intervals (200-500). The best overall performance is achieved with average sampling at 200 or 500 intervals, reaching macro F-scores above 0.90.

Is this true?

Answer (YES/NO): NO